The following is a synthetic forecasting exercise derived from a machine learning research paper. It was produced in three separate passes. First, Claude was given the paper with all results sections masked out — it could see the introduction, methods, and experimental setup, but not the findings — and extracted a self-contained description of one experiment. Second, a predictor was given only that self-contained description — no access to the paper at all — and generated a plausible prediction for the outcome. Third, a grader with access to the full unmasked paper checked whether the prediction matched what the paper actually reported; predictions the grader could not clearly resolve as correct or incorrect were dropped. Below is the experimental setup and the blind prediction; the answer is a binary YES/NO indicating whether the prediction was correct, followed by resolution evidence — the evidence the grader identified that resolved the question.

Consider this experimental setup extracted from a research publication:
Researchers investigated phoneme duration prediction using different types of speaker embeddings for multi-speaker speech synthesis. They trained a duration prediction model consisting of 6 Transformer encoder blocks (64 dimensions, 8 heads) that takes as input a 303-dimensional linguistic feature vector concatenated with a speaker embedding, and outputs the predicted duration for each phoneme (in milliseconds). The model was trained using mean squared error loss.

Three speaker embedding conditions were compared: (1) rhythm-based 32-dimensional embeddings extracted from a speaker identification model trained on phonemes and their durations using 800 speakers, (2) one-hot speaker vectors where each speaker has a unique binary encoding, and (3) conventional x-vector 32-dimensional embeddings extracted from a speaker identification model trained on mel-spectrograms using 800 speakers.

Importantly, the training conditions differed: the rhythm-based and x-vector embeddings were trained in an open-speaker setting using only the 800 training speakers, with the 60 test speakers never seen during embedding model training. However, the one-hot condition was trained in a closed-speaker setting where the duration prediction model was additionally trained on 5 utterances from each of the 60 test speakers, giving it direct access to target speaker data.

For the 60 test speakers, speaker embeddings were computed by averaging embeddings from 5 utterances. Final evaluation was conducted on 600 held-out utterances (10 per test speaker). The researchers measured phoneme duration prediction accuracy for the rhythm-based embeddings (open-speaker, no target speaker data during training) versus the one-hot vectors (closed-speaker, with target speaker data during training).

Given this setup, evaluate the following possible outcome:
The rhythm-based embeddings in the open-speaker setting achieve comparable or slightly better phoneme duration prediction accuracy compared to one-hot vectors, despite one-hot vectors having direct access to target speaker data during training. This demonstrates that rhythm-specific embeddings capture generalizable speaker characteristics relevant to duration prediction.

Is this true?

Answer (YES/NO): YES